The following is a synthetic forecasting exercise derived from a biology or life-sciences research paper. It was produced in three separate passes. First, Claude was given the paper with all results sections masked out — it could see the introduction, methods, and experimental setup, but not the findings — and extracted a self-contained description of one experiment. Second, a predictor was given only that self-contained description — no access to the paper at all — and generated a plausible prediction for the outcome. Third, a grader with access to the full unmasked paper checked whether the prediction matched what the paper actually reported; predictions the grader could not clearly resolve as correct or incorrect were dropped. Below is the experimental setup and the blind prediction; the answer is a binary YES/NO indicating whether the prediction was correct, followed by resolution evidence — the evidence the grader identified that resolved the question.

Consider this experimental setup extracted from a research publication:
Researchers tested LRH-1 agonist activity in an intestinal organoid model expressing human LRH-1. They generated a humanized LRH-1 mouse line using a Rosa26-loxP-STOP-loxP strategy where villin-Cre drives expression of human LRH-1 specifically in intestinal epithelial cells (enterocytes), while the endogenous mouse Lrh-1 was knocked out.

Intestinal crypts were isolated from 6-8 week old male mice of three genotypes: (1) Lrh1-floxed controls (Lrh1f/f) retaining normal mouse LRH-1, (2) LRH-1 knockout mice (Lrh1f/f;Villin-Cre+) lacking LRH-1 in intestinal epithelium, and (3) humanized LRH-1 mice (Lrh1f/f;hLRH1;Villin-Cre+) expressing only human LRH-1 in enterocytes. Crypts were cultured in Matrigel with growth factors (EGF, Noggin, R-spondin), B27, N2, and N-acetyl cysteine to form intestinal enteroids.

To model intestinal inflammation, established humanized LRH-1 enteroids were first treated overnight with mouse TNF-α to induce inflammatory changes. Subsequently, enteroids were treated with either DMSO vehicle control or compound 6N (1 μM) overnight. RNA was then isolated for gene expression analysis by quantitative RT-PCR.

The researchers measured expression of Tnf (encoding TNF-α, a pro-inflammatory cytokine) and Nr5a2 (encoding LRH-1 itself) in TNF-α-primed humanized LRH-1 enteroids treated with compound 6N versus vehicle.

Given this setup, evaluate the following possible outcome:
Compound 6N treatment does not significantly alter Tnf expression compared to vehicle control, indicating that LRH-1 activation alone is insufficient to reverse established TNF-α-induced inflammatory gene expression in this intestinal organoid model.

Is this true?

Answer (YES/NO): NO